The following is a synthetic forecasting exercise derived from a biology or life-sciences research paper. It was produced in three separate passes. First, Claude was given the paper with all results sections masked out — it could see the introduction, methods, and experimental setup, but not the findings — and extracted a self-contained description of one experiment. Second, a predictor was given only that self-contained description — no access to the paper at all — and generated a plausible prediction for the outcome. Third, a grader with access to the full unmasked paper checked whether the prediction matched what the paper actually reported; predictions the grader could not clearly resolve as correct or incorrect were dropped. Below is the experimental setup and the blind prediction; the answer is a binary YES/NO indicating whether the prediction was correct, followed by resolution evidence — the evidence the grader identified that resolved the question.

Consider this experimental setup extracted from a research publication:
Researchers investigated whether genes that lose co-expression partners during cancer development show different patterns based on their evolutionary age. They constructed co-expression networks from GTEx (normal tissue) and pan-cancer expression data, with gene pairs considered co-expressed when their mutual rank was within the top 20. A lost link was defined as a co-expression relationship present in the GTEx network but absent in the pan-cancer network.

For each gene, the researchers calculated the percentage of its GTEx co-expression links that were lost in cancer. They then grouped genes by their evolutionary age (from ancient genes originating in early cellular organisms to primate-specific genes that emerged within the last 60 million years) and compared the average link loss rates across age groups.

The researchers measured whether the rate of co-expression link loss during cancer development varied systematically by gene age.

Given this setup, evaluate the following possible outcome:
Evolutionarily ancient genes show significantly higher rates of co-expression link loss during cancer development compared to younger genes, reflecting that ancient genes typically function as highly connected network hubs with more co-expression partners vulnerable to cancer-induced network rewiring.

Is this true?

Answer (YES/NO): NO